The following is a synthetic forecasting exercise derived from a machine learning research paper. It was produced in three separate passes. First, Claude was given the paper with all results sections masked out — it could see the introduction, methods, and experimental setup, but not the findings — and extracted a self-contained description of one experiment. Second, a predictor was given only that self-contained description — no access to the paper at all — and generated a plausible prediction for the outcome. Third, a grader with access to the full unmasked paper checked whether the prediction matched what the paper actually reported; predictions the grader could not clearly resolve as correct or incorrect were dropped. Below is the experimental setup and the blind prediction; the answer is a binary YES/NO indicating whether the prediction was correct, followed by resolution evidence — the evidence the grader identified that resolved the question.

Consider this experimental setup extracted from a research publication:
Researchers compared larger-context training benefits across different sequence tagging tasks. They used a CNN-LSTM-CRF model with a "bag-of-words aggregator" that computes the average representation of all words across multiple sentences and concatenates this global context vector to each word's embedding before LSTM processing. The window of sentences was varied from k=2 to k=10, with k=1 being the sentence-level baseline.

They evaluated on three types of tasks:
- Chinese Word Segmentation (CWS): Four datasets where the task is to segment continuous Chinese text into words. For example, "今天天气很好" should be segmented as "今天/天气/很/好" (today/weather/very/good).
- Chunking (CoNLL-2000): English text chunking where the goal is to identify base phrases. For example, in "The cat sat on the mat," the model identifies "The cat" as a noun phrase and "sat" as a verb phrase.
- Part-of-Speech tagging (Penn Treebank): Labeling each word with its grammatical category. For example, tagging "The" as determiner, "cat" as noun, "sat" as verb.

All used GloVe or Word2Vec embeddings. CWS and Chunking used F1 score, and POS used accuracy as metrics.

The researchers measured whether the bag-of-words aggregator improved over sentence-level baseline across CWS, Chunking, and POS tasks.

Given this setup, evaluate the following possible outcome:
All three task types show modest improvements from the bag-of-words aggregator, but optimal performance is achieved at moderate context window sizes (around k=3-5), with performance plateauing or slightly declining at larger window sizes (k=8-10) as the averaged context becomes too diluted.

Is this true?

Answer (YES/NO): NO